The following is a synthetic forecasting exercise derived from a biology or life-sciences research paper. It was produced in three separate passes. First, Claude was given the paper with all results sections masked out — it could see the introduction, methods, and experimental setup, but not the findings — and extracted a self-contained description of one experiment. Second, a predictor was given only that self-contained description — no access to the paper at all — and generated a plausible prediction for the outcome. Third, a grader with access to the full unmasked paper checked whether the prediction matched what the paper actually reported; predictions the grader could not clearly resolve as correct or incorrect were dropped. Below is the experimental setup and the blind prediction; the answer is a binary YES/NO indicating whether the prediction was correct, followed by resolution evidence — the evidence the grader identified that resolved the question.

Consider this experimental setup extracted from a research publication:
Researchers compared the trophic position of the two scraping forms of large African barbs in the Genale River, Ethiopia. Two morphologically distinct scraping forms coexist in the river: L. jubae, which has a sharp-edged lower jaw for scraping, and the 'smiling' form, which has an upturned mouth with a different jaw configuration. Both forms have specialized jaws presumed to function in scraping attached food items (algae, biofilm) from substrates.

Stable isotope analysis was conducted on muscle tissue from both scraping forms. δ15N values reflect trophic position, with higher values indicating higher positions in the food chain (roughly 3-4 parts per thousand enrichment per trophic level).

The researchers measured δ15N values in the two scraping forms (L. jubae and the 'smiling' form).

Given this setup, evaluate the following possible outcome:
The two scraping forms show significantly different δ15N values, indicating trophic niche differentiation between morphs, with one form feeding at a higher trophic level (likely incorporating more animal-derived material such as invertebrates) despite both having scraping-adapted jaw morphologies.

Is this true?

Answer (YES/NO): YES